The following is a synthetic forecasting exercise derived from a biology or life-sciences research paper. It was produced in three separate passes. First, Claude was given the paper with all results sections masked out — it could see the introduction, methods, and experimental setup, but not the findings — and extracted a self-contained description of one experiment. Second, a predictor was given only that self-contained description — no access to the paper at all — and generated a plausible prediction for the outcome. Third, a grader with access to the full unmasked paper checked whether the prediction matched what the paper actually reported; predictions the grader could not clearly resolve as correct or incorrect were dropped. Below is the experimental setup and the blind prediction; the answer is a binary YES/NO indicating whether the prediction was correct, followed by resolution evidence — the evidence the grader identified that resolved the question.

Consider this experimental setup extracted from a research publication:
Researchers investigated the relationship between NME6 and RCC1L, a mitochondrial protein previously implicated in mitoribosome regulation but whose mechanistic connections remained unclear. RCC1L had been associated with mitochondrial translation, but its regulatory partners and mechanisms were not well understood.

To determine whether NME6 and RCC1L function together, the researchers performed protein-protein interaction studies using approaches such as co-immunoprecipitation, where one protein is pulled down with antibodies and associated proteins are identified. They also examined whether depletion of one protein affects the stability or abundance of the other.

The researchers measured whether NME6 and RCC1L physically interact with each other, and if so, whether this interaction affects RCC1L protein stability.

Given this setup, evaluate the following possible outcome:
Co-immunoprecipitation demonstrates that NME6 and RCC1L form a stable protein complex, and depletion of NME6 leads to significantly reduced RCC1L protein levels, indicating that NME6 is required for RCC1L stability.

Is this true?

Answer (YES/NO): YES